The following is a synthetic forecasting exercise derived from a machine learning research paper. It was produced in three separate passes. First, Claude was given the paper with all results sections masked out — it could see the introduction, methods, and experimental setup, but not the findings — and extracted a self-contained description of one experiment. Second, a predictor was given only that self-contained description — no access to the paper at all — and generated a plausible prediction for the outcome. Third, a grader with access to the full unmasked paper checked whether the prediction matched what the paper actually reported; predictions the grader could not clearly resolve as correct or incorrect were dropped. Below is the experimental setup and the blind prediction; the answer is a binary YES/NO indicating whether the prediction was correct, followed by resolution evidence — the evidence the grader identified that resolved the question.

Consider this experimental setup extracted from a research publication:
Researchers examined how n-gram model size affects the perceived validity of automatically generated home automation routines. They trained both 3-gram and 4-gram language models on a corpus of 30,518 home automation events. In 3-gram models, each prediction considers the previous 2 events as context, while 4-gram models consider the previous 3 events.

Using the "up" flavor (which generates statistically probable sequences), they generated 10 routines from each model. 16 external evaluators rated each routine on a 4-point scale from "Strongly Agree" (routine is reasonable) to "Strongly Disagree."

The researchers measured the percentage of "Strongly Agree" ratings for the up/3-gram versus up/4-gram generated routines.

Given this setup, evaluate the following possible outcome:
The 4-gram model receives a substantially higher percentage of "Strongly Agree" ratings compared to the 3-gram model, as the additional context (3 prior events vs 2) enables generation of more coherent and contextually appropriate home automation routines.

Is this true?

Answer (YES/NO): YES